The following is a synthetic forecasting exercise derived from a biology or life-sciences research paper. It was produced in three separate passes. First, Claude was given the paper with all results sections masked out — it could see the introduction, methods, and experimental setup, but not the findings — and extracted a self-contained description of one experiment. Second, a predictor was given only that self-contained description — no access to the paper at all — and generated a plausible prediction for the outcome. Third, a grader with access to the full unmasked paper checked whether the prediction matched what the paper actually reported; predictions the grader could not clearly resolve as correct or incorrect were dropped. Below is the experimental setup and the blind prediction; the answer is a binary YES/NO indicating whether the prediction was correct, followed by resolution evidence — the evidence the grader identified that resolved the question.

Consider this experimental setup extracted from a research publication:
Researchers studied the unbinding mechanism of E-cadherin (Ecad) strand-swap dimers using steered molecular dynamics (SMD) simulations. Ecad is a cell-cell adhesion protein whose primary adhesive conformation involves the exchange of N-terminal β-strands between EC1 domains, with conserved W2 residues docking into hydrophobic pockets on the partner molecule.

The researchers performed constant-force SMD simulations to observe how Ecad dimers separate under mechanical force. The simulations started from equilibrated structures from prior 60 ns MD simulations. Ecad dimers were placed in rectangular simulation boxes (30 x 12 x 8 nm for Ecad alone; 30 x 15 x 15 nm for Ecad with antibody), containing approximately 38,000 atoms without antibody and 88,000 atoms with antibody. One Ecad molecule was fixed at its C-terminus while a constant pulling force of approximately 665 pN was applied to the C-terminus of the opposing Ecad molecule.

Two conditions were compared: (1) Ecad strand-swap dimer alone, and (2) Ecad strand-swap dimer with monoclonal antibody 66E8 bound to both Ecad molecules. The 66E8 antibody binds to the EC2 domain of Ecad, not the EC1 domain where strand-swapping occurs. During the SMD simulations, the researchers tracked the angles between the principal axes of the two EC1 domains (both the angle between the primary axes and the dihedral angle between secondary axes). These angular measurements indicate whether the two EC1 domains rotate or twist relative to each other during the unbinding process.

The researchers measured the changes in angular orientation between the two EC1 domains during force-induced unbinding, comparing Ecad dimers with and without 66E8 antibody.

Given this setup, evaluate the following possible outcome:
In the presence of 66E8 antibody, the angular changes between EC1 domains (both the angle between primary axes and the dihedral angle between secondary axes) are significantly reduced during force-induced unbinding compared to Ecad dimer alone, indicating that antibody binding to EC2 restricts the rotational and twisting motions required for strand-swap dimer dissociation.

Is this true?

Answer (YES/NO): NO